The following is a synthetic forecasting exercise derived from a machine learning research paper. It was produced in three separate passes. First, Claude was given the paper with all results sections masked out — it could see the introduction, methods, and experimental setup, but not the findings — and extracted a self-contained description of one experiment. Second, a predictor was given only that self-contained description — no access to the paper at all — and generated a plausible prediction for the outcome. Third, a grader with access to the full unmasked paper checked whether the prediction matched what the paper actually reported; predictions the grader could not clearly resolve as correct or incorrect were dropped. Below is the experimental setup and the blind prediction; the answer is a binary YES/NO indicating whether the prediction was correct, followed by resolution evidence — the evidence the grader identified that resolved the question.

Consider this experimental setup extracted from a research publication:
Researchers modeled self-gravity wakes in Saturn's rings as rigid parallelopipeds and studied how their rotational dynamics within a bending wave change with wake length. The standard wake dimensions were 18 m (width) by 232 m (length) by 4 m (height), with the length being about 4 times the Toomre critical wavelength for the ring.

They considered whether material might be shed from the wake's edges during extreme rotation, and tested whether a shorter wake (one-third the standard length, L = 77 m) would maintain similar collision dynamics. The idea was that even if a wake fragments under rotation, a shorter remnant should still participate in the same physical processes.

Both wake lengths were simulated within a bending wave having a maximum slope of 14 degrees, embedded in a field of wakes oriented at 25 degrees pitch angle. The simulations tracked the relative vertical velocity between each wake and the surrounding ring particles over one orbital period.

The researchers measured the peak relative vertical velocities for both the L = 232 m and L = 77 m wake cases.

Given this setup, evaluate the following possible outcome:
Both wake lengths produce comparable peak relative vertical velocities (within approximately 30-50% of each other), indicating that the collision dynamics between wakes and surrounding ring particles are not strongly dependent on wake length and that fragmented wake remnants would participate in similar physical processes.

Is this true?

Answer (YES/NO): NO